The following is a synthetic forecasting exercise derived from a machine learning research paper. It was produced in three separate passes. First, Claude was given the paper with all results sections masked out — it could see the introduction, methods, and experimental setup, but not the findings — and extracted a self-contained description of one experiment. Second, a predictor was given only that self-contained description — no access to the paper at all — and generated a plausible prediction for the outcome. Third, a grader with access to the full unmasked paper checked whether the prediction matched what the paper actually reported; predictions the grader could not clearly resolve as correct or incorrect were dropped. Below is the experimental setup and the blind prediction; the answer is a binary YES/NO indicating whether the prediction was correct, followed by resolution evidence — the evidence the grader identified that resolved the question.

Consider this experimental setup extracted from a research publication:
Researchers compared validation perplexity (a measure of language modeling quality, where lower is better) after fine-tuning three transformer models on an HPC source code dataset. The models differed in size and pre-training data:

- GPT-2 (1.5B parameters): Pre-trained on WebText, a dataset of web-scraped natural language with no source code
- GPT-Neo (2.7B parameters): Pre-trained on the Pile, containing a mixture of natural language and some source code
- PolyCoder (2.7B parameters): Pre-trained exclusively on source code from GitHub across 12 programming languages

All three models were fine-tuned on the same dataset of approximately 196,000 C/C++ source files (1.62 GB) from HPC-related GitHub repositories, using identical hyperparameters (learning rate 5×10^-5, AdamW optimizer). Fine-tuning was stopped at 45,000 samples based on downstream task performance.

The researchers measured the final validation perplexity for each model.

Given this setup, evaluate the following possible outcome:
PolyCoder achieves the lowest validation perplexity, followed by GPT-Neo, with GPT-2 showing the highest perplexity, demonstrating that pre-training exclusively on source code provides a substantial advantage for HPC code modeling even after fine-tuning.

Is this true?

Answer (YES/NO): NO